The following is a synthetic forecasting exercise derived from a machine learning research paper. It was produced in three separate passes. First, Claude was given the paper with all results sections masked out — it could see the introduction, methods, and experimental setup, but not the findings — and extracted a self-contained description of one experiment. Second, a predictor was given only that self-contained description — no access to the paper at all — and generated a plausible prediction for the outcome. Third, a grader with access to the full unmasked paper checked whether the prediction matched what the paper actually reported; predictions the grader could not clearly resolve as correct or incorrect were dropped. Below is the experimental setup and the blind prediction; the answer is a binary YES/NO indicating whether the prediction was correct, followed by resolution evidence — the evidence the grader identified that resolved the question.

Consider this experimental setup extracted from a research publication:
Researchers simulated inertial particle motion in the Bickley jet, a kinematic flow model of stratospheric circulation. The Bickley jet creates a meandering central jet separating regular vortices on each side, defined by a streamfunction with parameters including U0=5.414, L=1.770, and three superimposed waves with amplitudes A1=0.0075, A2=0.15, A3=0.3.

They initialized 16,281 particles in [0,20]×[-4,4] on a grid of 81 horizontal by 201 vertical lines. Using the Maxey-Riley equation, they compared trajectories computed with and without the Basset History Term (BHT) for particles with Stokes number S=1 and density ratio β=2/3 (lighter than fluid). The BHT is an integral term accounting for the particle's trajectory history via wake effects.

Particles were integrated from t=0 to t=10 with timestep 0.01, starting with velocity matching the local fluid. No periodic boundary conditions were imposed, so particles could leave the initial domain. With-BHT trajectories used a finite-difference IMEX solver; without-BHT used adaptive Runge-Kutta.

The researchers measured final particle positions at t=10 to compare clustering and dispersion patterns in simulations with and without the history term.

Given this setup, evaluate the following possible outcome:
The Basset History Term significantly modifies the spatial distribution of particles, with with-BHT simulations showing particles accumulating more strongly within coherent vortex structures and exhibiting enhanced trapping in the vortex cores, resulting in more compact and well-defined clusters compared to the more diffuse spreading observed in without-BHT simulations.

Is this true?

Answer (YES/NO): NO